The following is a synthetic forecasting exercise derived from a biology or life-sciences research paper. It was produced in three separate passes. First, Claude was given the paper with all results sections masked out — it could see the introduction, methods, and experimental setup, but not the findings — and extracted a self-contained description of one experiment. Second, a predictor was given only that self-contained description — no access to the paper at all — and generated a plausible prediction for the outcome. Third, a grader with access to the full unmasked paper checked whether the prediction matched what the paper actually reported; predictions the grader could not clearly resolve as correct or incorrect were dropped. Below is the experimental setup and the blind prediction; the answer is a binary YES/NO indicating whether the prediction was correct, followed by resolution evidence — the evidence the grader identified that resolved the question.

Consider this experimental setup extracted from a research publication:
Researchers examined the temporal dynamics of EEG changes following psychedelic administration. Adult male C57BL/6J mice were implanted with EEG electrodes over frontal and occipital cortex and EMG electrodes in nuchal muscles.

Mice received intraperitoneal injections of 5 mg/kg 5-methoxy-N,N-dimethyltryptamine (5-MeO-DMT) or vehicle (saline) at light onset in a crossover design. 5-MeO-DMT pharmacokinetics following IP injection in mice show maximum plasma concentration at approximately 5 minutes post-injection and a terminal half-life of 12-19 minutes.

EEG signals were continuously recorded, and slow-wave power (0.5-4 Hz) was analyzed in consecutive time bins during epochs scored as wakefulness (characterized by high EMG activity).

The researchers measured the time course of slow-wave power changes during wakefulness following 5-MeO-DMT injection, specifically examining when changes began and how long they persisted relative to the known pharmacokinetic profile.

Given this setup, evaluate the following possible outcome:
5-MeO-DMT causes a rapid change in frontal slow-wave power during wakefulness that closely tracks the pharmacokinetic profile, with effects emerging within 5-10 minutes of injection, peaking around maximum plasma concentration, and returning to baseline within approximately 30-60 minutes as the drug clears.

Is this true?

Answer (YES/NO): YES